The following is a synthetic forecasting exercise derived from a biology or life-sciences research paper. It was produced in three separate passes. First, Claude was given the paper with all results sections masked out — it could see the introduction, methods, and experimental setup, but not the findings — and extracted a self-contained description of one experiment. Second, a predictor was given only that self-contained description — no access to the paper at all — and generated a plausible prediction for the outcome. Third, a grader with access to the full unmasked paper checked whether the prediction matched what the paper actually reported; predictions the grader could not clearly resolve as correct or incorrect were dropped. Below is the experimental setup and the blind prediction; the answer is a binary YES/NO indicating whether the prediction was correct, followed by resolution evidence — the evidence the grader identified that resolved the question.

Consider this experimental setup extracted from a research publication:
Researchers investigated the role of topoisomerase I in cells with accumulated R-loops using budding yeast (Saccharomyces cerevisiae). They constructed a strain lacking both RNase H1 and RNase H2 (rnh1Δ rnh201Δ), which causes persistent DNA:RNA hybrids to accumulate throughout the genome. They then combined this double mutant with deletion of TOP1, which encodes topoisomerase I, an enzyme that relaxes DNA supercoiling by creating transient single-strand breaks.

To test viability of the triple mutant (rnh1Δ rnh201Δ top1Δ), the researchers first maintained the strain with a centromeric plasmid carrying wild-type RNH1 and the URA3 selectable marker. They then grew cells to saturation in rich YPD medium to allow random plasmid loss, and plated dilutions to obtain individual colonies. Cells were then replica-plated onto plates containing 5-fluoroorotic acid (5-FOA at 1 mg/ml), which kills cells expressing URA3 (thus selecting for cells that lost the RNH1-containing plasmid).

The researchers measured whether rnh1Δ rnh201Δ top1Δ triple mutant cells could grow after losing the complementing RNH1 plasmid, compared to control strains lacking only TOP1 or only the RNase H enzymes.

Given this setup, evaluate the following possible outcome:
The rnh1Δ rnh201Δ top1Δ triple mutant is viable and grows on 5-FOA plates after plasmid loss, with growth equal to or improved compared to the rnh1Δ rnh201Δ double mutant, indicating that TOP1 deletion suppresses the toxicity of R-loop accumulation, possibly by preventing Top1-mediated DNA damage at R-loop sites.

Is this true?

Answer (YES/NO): NO